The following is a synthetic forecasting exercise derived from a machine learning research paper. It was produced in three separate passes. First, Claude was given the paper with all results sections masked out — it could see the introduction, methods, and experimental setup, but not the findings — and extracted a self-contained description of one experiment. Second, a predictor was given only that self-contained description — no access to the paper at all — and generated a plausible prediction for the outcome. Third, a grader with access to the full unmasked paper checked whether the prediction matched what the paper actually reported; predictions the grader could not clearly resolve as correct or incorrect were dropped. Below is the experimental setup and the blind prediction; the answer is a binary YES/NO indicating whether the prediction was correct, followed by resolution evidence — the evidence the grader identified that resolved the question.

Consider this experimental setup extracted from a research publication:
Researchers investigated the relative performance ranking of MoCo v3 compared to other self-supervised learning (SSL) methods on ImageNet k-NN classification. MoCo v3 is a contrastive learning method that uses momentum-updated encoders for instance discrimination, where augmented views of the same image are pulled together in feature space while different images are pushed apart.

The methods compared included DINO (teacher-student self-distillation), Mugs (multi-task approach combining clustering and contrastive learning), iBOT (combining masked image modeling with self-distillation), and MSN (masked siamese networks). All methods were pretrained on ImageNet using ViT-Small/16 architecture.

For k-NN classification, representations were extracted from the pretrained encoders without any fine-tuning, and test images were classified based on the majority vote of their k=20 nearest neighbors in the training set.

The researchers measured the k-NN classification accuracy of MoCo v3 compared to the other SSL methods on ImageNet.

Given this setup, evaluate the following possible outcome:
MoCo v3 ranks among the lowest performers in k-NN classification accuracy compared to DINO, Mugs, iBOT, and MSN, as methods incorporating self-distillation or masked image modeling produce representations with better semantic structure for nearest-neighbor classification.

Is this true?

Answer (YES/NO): YES